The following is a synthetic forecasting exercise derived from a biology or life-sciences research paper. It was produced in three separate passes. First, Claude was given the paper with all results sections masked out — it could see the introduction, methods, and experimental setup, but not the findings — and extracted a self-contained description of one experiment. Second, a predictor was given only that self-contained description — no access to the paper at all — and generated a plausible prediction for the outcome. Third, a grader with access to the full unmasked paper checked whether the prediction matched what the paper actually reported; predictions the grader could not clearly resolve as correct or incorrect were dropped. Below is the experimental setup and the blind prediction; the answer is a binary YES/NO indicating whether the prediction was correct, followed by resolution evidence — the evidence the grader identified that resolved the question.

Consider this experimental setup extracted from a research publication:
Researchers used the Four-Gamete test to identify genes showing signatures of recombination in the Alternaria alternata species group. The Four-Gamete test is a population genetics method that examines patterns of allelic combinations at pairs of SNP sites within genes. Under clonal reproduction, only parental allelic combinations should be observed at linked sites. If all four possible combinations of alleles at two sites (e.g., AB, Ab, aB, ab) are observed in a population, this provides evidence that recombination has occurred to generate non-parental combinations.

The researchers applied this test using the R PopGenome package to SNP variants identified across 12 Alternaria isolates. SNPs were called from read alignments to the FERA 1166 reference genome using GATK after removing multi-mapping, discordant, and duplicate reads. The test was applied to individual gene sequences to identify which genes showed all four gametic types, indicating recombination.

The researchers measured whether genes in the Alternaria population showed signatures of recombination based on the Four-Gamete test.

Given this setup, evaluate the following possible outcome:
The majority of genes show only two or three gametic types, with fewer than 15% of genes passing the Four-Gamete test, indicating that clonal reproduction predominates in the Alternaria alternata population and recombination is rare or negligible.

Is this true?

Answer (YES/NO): YES